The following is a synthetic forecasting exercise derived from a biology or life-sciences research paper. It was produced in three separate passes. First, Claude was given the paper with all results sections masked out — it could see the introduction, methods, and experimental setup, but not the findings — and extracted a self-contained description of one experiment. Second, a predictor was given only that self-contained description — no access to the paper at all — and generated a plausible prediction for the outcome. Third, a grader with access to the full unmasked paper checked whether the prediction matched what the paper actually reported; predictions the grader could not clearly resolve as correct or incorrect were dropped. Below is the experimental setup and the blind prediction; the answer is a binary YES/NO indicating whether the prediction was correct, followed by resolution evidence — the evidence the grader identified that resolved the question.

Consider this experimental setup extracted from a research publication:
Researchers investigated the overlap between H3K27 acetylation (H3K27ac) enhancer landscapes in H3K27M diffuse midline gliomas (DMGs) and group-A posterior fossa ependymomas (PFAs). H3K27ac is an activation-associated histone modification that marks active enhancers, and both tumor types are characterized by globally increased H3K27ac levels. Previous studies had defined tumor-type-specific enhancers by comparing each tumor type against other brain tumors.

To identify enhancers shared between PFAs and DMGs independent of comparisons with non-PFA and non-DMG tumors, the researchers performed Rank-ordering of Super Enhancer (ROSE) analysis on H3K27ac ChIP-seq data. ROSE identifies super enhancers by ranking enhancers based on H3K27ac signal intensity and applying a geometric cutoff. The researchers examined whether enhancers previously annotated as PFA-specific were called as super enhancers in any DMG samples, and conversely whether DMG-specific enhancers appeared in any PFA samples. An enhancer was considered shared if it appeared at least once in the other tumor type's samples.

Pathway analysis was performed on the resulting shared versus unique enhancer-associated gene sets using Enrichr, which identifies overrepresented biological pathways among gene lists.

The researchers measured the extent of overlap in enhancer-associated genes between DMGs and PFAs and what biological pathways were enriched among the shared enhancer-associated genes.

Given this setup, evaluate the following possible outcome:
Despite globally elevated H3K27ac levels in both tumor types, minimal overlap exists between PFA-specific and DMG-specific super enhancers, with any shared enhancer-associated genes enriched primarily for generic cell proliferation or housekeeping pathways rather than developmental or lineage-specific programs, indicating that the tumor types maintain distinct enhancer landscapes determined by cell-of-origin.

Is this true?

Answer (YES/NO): NO